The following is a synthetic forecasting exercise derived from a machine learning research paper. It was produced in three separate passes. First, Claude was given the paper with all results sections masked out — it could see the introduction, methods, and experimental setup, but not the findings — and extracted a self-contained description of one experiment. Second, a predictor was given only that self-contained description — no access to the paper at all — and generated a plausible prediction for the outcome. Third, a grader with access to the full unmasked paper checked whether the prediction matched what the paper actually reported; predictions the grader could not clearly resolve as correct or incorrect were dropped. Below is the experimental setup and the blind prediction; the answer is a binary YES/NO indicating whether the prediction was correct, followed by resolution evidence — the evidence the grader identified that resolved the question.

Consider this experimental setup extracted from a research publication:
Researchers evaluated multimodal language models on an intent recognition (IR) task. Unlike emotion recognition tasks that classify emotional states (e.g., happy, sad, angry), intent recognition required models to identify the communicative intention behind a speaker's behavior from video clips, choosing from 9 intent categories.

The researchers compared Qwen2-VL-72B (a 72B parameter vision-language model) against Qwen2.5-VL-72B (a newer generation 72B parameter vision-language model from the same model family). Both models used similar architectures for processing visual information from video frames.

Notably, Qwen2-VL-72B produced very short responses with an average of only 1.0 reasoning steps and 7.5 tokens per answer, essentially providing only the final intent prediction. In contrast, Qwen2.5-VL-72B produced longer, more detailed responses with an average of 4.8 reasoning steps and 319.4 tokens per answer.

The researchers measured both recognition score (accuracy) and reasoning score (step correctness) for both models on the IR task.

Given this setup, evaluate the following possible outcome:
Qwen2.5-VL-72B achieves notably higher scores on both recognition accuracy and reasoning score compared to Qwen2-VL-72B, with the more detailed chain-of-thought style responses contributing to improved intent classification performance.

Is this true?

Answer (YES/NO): NO